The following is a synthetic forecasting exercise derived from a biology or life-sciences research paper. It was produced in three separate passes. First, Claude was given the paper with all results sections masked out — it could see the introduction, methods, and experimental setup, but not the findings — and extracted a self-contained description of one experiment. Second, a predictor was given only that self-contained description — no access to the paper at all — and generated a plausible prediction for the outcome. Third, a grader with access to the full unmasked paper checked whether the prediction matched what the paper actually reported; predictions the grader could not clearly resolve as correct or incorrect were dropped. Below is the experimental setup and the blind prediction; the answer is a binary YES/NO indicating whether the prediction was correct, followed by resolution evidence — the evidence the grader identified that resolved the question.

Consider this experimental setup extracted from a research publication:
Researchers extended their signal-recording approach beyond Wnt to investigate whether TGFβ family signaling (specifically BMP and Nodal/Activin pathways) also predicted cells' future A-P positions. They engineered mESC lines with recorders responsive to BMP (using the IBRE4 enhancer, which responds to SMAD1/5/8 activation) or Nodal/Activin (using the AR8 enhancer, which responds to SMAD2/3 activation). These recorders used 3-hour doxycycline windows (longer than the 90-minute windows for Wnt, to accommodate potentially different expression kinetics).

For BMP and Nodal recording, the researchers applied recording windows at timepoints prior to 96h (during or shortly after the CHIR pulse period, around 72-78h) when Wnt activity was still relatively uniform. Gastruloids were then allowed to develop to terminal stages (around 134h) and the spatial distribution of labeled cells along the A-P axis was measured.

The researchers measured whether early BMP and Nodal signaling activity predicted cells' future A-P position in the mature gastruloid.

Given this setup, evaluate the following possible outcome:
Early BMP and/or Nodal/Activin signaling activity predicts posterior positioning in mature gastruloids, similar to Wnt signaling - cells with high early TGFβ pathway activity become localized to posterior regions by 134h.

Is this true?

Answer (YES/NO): NO